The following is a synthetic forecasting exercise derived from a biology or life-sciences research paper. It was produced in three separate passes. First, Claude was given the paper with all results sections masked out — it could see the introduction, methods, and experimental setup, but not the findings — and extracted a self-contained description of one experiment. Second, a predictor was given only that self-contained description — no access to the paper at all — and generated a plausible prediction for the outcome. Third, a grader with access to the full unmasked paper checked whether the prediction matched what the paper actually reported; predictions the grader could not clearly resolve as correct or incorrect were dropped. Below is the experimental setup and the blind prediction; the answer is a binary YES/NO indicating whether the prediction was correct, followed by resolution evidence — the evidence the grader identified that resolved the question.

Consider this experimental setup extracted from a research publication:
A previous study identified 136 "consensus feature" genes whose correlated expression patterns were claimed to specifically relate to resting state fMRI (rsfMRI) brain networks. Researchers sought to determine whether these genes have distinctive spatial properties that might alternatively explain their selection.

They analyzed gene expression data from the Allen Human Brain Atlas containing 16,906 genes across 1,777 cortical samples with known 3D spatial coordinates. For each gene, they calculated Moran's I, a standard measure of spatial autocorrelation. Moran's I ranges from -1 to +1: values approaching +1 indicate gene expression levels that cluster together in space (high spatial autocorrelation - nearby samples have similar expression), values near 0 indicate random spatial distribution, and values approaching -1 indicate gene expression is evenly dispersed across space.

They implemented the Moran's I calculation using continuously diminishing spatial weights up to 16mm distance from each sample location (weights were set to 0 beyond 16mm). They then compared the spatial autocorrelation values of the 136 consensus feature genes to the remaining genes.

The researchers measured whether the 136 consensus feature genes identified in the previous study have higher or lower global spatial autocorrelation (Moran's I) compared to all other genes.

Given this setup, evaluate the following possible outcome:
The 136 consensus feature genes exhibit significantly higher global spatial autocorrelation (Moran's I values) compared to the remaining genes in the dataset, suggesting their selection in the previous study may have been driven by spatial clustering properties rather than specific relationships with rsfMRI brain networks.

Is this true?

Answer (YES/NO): YES